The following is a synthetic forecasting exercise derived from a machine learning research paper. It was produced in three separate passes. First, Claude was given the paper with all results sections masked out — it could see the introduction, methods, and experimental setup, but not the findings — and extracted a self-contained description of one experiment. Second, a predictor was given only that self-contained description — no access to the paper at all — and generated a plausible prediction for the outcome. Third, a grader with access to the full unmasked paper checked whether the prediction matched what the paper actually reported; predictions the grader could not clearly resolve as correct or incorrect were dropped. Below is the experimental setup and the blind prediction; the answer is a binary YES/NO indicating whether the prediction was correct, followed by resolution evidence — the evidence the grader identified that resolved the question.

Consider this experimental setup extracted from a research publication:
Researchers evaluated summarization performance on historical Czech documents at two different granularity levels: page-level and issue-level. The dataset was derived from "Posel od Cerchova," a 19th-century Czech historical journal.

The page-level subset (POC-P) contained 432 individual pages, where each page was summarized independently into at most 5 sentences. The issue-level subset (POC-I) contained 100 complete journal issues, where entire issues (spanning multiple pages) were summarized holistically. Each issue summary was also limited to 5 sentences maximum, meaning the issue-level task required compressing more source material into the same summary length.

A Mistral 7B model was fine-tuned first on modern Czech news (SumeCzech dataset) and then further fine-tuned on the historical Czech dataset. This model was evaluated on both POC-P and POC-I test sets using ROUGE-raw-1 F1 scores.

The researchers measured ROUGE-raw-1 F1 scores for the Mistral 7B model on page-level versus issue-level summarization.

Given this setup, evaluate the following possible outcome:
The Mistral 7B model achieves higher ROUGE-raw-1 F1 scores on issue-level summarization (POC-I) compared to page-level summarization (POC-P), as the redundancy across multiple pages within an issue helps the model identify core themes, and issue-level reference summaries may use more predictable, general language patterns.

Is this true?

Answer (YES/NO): NO